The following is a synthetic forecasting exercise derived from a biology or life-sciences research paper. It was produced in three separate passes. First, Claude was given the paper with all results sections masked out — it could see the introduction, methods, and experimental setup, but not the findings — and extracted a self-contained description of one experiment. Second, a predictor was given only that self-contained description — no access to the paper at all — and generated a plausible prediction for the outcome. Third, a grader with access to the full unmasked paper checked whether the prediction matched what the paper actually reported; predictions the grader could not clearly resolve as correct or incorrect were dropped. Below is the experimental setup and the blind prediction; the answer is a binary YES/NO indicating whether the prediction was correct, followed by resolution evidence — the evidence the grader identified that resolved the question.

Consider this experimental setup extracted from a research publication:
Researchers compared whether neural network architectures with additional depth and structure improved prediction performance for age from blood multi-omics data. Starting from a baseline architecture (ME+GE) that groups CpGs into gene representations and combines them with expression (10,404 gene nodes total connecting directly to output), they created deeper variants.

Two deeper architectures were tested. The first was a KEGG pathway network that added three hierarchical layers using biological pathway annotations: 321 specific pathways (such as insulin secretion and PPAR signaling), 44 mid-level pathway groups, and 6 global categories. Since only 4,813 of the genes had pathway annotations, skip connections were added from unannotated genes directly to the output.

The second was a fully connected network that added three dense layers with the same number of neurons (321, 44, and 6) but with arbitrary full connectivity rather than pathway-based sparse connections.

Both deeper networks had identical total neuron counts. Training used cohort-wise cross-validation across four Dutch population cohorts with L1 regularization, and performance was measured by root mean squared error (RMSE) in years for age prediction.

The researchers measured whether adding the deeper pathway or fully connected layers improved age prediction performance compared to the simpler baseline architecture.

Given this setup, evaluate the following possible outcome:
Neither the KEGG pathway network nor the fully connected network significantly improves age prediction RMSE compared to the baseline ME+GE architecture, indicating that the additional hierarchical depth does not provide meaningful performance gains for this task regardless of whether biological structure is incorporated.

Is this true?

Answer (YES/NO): YES